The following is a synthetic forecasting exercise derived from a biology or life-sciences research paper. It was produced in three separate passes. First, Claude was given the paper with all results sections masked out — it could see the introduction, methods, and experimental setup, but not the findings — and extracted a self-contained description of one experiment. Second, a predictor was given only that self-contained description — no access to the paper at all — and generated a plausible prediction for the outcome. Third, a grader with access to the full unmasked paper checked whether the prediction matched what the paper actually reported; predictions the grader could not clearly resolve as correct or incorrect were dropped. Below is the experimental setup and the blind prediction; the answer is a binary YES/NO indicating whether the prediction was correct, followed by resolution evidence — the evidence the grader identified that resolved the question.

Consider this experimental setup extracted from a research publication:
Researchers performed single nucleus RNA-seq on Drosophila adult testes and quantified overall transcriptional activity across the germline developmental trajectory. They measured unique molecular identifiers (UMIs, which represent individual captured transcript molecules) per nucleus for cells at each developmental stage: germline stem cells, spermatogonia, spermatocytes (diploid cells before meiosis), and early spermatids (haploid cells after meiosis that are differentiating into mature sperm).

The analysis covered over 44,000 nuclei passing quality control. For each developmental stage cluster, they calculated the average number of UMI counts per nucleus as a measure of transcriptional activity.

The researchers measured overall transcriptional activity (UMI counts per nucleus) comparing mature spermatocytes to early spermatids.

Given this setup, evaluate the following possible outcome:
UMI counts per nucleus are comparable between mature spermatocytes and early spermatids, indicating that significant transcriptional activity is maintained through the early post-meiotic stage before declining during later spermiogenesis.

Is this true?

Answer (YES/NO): NO